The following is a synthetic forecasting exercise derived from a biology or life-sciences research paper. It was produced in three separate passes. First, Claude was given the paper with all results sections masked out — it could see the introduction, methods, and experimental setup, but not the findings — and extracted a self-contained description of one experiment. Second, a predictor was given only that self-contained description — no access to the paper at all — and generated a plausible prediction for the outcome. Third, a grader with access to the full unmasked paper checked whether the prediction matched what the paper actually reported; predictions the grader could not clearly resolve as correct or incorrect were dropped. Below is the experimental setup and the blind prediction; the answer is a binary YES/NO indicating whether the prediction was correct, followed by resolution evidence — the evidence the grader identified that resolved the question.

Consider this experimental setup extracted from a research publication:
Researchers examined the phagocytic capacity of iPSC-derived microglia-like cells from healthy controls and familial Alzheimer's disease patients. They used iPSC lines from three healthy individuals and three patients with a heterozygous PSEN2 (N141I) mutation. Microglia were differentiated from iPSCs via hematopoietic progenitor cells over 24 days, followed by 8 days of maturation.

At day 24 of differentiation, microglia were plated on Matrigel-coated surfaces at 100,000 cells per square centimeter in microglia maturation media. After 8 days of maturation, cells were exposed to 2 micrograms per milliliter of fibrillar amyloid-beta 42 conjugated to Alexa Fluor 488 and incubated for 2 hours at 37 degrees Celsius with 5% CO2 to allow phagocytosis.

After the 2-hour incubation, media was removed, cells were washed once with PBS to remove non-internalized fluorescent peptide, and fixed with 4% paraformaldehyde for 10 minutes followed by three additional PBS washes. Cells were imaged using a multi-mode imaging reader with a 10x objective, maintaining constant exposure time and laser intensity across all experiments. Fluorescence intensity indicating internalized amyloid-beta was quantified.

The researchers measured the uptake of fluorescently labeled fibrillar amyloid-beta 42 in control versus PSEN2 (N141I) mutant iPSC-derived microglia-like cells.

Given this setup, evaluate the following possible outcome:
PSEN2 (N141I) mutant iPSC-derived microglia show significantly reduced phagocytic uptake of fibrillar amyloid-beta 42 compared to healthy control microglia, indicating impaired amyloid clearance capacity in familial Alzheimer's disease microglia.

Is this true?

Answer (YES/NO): NO